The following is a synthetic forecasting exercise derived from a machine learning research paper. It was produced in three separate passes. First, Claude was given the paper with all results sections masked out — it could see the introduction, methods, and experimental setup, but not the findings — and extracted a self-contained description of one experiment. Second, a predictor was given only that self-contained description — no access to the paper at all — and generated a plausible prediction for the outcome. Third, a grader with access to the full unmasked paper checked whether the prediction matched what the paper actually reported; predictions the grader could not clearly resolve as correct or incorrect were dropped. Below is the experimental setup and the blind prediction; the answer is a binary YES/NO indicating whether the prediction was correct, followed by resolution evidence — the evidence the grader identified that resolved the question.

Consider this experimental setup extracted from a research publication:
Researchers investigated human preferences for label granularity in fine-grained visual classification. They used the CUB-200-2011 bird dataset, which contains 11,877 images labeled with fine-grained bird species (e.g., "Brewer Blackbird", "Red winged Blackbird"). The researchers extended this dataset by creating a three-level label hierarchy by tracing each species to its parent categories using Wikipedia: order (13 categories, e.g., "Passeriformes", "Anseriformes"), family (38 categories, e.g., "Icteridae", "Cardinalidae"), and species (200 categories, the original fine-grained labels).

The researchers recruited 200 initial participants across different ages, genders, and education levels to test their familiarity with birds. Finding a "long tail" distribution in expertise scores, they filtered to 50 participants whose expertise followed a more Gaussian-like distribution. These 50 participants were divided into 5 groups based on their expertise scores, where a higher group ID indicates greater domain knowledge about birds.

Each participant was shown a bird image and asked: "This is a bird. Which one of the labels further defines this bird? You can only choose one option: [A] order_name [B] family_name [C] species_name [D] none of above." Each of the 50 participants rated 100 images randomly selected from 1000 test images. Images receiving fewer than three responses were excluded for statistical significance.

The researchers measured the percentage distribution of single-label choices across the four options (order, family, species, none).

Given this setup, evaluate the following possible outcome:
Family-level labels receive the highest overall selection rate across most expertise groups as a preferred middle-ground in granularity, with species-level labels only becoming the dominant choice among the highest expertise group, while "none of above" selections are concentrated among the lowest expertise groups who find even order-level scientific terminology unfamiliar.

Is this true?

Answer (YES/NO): NO